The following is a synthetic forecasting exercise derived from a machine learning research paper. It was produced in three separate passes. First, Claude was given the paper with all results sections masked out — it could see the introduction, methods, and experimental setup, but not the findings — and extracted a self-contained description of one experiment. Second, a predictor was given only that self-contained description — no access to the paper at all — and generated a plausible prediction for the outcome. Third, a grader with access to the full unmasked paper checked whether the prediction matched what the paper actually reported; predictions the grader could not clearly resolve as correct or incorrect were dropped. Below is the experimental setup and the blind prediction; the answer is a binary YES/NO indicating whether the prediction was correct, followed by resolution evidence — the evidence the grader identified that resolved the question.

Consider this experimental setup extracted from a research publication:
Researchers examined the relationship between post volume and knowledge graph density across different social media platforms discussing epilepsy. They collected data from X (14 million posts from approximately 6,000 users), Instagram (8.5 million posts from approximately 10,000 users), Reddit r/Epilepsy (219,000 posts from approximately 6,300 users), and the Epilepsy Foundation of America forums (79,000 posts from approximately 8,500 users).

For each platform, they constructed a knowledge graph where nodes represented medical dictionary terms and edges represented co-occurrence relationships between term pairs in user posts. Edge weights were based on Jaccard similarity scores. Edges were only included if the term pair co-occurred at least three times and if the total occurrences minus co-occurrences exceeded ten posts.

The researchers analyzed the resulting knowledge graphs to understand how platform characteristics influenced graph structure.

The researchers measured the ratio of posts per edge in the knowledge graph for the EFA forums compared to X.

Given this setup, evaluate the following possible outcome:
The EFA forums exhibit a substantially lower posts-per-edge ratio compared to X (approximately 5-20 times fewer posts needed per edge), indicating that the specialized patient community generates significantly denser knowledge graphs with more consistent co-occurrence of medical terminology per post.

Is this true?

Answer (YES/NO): NO